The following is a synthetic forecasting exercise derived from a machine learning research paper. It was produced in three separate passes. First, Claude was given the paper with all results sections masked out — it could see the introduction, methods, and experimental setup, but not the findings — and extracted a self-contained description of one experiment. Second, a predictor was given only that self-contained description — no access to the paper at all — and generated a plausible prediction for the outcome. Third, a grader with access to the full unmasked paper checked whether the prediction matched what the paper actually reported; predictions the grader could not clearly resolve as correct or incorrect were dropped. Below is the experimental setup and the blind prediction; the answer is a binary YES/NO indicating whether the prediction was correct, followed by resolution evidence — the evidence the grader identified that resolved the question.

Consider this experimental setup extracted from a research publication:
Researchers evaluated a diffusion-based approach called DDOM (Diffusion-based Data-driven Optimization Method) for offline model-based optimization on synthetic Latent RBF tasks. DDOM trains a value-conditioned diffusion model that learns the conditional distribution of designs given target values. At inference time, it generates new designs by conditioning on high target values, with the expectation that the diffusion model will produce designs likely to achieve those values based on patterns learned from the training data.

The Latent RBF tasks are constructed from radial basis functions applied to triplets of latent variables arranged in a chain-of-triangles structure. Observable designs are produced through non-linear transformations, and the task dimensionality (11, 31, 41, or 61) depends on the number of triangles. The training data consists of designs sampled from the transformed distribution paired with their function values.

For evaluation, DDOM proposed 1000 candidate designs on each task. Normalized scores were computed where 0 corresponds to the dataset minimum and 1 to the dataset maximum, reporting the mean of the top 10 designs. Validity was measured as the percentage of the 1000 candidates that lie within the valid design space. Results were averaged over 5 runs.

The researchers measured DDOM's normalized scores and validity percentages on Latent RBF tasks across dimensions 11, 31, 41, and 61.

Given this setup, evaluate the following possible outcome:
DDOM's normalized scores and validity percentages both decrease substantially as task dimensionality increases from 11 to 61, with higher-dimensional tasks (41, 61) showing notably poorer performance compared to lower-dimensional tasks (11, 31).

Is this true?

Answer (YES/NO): NO